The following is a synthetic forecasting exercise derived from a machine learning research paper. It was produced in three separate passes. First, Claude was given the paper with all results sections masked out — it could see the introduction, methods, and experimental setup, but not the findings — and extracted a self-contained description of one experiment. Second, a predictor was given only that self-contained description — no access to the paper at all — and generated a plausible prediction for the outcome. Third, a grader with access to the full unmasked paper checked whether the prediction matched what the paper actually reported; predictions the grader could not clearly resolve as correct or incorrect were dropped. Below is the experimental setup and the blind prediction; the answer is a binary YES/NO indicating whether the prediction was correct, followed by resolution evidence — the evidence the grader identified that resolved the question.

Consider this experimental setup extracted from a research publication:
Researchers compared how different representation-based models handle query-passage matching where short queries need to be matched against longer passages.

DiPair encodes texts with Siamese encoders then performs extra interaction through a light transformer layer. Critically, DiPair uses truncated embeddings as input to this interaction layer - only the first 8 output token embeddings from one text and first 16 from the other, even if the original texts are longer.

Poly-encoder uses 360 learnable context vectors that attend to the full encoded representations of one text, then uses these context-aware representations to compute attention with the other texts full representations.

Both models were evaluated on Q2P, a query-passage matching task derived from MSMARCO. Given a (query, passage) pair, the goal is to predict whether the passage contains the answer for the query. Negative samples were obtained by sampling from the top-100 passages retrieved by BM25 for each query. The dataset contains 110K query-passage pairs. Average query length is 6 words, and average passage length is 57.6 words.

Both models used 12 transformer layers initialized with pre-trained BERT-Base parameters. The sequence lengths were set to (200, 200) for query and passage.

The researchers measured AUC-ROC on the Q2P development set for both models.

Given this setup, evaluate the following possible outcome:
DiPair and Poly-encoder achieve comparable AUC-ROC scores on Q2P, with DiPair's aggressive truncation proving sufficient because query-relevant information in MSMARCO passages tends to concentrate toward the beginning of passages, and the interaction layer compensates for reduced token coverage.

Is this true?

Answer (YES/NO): NO